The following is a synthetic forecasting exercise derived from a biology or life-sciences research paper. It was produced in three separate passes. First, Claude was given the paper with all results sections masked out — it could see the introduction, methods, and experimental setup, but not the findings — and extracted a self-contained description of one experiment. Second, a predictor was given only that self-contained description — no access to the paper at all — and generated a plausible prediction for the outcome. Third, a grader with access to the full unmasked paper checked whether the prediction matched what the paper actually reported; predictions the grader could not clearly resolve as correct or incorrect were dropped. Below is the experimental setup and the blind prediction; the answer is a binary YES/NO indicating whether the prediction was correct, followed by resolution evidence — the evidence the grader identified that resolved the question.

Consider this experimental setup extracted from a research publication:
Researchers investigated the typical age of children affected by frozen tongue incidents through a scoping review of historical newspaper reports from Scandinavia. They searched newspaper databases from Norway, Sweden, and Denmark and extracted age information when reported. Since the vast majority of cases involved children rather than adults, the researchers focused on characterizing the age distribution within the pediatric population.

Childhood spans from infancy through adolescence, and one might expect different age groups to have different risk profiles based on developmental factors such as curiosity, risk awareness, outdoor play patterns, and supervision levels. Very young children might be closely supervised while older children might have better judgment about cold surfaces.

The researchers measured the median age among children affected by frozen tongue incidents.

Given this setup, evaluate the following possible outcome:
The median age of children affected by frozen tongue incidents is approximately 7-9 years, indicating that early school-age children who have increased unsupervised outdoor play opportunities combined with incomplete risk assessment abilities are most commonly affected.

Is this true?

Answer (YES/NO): NO